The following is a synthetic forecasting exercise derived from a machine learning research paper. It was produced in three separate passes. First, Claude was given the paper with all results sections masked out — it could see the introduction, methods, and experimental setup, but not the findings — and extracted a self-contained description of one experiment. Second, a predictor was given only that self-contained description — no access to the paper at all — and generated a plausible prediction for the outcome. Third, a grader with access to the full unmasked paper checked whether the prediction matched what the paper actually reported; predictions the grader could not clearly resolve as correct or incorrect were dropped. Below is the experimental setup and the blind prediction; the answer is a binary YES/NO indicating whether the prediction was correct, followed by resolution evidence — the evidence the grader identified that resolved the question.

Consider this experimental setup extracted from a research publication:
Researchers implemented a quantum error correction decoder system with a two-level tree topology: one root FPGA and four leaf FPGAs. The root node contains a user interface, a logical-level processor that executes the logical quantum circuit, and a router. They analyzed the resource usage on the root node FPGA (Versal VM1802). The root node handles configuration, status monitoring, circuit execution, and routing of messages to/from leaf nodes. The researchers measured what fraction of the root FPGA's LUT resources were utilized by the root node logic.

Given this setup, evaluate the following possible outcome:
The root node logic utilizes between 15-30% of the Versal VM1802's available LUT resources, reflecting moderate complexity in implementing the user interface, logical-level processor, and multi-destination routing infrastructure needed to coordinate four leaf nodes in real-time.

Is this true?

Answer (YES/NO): NO